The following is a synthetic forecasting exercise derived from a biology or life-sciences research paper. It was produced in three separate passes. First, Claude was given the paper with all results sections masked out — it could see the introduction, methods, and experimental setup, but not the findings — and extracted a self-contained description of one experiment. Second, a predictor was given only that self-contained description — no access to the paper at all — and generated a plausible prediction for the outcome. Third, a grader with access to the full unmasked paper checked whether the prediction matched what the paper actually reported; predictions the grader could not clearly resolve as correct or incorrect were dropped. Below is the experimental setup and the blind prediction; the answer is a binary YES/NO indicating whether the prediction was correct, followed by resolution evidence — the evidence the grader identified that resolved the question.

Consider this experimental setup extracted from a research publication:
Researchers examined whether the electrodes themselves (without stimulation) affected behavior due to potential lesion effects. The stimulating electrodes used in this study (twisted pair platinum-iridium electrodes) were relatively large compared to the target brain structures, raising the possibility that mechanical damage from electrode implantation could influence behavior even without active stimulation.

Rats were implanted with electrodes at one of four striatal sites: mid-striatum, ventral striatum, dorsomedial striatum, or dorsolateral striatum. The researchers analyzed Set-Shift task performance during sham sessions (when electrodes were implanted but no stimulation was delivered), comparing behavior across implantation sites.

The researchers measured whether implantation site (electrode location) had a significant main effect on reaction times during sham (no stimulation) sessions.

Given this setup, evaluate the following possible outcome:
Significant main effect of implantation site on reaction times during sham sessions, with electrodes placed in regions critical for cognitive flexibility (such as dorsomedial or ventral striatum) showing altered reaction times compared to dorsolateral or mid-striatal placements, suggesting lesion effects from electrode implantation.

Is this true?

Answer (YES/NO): NO